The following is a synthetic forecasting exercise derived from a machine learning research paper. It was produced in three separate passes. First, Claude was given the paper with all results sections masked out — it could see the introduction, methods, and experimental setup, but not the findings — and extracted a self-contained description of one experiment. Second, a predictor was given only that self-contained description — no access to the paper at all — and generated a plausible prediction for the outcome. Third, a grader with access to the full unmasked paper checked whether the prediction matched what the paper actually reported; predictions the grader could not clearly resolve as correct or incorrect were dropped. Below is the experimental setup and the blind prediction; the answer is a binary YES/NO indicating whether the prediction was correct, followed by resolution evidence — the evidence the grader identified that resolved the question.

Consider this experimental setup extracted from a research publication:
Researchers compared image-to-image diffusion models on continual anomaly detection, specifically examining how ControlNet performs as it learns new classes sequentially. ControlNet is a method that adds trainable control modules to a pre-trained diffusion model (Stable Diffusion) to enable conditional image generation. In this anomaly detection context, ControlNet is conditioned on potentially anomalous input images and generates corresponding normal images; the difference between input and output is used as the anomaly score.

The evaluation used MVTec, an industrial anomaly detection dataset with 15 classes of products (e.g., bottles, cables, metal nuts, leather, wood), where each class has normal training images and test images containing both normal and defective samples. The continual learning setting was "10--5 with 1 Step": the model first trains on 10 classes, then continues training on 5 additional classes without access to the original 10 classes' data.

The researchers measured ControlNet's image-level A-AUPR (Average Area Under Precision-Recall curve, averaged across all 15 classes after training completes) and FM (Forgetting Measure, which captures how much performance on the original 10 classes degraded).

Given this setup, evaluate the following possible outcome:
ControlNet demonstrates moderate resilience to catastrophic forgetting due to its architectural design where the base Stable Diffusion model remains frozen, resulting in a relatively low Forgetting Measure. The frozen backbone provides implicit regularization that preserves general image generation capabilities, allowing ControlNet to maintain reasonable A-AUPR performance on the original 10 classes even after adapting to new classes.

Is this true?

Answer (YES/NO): NO